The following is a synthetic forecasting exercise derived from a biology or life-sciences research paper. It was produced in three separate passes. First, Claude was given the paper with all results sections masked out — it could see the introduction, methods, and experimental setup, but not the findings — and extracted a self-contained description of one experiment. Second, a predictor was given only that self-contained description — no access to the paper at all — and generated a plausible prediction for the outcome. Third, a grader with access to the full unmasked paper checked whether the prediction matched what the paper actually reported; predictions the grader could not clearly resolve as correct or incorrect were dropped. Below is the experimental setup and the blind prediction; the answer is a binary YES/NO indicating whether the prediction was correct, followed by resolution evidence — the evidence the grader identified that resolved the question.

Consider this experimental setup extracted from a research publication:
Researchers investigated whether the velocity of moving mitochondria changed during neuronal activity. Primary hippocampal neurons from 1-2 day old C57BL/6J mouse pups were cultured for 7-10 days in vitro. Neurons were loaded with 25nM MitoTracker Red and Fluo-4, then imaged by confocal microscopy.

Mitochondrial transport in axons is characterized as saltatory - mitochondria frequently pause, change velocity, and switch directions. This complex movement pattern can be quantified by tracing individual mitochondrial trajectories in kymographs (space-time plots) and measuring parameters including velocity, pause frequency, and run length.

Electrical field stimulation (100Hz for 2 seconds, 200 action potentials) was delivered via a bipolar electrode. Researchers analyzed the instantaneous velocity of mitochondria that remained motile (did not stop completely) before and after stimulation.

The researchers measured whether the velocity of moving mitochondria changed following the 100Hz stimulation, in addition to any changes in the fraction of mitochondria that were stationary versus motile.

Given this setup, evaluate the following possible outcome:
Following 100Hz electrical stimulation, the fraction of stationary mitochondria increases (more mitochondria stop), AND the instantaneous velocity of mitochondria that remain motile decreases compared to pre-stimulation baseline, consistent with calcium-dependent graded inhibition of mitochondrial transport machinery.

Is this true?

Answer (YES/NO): NO